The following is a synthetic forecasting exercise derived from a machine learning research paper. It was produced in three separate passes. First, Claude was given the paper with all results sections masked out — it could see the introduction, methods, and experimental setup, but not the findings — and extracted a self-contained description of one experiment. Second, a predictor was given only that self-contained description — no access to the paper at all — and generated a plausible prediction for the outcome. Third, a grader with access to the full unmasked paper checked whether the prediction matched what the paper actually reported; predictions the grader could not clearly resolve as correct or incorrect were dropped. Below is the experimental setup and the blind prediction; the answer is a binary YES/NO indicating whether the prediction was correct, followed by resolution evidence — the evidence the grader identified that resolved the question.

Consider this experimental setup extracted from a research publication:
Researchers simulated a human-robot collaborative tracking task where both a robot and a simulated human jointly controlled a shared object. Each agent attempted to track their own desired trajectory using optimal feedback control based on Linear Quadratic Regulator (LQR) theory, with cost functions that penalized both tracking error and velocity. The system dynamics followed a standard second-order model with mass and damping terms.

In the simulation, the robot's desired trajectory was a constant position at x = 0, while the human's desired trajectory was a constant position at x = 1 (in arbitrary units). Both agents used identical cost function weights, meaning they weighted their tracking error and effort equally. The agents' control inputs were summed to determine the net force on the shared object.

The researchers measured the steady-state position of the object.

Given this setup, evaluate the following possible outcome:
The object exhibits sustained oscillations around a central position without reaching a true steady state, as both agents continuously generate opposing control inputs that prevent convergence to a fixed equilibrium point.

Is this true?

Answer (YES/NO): NO